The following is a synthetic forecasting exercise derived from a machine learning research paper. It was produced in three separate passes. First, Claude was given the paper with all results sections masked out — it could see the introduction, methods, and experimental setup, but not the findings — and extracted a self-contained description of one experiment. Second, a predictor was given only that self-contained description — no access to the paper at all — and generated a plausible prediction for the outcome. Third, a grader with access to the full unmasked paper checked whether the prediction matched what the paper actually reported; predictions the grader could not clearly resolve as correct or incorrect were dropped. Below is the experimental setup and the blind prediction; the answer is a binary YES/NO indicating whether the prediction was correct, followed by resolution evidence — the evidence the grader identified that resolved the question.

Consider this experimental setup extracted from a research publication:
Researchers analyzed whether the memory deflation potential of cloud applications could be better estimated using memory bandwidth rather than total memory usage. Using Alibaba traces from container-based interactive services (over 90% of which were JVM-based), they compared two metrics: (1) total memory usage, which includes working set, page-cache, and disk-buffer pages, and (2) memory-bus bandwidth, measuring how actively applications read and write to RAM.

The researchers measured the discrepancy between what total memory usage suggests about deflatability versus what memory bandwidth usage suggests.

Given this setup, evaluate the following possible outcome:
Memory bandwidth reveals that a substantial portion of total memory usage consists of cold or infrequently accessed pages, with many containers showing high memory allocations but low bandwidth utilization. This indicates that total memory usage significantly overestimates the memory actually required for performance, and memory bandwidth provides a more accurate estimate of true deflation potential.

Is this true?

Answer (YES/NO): YES